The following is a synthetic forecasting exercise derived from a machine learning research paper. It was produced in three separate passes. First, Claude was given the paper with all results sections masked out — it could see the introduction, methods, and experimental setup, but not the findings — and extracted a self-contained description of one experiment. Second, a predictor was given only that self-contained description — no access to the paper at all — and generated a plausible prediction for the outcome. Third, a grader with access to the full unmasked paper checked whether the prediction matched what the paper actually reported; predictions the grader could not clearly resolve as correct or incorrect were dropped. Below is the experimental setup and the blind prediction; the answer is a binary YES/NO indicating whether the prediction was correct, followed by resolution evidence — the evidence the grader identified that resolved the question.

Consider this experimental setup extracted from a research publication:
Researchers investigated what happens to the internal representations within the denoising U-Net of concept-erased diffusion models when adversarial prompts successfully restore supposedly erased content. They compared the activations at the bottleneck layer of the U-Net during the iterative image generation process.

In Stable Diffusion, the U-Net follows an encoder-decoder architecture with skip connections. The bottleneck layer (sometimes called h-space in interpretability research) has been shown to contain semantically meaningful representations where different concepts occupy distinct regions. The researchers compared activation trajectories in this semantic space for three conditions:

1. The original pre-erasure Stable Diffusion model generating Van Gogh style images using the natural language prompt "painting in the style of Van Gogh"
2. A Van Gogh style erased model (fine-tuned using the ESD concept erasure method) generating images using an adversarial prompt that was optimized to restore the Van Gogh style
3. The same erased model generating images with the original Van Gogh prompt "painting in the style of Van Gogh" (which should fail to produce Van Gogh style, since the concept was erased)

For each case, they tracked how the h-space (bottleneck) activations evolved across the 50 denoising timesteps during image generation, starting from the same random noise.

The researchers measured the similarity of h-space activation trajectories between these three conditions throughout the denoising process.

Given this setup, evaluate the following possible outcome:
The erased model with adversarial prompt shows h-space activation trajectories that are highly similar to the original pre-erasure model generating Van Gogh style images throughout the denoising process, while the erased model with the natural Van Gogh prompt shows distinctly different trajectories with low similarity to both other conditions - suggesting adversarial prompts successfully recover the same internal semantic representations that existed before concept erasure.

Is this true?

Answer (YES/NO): NO